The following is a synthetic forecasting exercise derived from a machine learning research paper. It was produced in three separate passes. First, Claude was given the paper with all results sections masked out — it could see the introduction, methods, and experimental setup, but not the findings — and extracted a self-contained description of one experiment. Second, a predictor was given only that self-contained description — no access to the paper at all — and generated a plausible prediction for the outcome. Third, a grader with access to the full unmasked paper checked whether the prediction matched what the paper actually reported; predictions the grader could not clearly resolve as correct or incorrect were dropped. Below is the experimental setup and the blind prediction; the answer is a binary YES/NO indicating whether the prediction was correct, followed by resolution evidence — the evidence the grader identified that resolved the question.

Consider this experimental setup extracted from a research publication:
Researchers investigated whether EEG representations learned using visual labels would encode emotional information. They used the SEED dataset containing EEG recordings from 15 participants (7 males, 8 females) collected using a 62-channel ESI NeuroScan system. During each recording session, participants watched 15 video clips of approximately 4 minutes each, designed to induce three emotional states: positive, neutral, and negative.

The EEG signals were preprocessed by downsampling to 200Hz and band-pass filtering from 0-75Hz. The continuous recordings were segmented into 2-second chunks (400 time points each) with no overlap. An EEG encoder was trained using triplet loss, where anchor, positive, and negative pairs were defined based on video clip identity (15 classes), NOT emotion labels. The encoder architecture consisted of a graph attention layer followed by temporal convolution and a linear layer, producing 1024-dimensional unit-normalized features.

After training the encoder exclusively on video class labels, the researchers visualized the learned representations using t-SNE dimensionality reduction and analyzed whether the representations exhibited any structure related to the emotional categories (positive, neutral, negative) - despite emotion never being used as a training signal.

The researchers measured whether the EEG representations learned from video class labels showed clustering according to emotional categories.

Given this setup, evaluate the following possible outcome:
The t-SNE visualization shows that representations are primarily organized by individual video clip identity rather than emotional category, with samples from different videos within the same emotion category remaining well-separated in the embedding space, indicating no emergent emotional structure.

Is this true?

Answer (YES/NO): NO